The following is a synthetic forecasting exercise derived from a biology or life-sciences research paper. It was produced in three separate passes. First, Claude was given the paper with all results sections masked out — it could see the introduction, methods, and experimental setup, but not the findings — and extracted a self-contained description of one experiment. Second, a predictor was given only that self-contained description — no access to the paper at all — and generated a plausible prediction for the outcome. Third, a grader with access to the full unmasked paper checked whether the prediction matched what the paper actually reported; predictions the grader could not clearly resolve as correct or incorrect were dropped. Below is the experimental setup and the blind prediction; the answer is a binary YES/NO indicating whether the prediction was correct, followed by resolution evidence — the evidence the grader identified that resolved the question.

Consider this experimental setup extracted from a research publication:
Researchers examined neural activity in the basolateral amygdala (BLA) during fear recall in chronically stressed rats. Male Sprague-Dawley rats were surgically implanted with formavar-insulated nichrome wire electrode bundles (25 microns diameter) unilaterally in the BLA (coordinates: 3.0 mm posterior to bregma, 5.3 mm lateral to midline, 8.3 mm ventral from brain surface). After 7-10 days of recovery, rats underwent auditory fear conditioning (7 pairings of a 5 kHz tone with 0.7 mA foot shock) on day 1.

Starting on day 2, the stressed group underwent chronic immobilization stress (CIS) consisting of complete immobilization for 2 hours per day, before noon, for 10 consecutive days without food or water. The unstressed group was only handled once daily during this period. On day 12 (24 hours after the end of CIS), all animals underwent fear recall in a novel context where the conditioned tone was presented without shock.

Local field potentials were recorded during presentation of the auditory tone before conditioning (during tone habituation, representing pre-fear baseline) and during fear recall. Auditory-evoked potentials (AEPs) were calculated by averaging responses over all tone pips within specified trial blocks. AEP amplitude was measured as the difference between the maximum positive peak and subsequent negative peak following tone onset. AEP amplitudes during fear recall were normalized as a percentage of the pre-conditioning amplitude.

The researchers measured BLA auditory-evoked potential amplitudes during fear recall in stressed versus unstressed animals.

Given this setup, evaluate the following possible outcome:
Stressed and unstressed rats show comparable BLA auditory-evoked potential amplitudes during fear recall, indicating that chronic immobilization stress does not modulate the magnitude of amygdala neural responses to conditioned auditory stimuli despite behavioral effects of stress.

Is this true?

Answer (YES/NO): NO